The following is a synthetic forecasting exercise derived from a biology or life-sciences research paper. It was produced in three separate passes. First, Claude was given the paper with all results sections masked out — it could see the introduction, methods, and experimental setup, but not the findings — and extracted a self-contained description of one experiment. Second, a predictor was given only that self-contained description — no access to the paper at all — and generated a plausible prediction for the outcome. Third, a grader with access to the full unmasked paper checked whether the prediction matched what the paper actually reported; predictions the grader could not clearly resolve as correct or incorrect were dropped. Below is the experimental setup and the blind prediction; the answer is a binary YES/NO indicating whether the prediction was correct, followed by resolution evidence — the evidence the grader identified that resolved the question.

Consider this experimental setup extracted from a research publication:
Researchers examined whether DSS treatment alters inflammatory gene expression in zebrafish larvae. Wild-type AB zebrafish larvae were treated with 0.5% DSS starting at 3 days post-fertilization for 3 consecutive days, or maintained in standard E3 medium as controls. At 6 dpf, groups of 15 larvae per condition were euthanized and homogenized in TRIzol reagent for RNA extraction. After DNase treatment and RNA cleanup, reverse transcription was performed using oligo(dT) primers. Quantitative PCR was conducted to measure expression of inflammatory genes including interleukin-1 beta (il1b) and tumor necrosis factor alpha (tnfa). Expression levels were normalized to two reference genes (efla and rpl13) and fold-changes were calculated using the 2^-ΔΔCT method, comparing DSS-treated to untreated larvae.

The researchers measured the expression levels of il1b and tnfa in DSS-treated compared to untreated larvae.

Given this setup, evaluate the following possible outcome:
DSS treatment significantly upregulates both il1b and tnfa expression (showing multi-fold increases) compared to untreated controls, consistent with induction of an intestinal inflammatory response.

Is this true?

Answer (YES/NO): NO